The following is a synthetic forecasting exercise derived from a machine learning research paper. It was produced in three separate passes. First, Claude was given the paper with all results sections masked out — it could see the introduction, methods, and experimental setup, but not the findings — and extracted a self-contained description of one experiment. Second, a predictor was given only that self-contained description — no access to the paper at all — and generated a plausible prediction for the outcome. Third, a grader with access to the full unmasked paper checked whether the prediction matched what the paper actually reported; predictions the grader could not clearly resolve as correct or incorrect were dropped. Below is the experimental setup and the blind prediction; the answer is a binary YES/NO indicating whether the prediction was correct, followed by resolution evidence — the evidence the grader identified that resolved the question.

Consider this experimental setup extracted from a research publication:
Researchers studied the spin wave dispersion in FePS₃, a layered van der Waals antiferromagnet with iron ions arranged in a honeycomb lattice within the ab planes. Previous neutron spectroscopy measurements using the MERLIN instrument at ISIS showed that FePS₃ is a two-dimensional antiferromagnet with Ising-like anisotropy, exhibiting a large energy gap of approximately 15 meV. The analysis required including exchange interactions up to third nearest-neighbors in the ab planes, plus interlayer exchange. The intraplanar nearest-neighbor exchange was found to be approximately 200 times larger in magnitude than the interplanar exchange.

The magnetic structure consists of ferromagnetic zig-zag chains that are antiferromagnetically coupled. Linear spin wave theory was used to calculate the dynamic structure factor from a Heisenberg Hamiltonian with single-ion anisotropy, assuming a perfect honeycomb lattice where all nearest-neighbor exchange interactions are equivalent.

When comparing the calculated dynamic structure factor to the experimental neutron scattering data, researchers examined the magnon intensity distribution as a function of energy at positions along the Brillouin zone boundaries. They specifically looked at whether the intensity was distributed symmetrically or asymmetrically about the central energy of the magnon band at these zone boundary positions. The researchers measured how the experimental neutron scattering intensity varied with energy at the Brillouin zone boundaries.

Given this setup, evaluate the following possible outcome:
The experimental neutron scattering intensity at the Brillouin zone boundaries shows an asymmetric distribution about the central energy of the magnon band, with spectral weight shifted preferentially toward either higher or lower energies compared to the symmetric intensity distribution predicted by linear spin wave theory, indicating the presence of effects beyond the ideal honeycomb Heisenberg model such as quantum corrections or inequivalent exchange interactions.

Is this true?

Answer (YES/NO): NO